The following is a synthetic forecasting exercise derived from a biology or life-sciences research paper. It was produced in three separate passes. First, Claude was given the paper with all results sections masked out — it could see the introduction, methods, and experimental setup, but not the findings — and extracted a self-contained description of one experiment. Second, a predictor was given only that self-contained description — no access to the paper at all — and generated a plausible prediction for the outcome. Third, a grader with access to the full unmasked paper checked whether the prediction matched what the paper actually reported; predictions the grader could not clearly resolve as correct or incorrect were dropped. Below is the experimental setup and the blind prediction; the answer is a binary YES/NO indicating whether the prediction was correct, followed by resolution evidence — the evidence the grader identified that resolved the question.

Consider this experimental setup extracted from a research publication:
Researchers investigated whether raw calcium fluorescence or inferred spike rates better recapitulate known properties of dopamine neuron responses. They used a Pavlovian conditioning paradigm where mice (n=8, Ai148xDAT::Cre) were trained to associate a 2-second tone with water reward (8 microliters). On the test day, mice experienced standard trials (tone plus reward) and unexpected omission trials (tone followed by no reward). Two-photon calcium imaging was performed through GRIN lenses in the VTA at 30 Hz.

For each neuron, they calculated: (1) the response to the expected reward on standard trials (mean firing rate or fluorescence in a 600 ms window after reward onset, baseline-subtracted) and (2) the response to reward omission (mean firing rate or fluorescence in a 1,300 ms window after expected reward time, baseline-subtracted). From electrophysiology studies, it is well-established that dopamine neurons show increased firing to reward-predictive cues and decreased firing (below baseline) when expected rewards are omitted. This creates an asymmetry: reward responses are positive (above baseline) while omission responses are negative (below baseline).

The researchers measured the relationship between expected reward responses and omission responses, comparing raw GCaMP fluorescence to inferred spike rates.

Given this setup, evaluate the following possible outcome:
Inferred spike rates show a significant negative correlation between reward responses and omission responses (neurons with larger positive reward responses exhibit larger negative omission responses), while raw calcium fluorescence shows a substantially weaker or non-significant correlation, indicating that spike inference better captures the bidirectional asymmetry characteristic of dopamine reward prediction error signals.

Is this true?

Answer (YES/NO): YES